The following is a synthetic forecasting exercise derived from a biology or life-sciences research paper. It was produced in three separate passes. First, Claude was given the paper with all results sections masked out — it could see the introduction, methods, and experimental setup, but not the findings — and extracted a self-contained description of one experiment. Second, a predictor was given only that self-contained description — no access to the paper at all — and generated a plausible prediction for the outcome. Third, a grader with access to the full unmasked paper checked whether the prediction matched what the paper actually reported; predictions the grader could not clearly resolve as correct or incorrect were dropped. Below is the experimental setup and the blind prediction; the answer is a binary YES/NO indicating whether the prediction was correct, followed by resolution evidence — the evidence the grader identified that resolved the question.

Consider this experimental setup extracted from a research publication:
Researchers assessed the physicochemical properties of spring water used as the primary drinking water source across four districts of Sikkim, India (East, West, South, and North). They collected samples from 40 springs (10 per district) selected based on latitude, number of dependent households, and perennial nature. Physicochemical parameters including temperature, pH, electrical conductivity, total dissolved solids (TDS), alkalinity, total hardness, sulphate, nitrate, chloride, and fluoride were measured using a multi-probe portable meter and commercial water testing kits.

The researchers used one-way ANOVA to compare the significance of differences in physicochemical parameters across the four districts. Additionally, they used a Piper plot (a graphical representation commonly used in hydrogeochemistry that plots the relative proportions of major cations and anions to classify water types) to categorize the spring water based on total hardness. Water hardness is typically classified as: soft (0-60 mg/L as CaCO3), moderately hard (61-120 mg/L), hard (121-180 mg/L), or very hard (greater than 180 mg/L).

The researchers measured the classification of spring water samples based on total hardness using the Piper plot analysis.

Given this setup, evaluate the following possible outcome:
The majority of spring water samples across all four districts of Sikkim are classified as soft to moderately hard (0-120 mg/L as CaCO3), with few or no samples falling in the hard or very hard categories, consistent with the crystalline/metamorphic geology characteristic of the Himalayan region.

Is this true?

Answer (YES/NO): YES